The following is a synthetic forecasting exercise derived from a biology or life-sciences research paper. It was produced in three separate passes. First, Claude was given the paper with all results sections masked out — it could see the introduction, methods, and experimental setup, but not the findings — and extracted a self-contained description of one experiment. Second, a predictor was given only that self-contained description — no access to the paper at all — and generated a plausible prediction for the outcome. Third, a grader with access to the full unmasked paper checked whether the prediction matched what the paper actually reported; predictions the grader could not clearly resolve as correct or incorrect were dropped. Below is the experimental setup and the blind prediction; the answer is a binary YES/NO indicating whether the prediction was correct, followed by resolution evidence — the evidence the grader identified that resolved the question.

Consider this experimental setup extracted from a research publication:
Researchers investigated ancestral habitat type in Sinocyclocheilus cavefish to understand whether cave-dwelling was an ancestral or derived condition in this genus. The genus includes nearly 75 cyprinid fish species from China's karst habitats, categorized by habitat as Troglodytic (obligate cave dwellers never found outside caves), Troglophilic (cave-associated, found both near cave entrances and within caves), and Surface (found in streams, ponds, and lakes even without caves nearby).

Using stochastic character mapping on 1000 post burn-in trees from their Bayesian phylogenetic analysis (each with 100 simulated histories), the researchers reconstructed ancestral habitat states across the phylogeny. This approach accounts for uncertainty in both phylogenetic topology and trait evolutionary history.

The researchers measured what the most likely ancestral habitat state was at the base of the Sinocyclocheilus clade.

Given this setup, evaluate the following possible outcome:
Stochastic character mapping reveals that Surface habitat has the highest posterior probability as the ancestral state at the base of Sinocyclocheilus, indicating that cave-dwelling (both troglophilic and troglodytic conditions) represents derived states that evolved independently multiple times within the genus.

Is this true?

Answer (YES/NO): NO